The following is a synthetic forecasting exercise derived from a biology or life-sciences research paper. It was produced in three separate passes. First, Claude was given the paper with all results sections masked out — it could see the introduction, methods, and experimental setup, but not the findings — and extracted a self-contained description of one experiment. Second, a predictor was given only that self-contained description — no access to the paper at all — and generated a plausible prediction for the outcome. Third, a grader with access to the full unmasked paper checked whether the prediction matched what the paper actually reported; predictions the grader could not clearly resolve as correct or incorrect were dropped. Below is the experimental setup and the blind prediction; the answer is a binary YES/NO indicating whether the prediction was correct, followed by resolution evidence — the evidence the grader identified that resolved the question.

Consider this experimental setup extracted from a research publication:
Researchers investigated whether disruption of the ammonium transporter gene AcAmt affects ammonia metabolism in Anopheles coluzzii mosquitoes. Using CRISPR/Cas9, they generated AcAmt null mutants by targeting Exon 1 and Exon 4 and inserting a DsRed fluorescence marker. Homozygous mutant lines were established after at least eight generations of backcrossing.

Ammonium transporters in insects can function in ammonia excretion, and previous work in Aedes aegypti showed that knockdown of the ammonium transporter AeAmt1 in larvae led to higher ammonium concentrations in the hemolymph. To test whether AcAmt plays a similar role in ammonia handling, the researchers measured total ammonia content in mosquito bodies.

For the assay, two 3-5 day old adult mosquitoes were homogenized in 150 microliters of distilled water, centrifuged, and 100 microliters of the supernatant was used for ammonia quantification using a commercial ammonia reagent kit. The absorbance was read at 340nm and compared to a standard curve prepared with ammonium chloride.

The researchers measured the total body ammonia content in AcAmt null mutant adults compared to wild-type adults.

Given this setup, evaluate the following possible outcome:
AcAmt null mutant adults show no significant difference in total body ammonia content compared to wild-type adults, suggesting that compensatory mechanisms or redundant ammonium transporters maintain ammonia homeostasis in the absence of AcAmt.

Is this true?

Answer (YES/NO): NO